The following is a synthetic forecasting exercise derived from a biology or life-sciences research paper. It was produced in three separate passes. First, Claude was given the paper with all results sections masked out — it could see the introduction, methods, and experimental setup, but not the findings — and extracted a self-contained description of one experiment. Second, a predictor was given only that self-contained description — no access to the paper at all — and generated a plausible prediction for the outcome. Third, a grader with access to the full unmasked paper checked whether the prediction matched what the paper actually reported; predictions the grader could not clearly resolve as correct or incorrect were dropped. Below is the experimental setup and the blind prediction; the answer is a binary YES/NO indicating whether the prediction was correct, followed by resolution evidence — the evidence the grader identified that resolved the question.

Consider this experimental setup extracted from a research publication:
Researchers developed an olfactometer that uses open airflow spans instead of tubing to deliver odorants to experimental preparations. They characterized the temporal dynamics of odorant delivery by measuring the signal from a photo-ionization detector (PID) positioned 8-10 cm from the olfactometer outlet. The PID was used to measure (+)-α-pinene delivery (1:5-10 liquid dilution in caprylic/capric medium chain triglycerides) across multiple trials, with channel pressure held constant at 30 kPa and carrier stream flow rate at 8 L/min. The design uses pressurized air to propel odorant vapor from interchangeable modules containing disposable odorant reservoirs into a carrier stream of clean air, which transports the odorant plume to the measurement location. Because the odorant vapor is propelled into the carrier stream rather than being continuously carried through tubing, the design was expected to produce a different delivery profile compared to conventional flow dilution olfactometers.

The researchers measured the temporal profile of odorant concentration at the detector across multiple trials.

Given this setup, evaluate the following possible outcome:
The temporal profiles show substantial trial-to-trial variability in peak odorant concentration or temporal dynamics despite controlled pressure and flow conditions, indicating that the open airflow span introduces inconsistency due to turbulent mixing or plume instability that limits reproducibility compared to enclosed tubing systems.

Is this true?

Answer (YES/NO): NO